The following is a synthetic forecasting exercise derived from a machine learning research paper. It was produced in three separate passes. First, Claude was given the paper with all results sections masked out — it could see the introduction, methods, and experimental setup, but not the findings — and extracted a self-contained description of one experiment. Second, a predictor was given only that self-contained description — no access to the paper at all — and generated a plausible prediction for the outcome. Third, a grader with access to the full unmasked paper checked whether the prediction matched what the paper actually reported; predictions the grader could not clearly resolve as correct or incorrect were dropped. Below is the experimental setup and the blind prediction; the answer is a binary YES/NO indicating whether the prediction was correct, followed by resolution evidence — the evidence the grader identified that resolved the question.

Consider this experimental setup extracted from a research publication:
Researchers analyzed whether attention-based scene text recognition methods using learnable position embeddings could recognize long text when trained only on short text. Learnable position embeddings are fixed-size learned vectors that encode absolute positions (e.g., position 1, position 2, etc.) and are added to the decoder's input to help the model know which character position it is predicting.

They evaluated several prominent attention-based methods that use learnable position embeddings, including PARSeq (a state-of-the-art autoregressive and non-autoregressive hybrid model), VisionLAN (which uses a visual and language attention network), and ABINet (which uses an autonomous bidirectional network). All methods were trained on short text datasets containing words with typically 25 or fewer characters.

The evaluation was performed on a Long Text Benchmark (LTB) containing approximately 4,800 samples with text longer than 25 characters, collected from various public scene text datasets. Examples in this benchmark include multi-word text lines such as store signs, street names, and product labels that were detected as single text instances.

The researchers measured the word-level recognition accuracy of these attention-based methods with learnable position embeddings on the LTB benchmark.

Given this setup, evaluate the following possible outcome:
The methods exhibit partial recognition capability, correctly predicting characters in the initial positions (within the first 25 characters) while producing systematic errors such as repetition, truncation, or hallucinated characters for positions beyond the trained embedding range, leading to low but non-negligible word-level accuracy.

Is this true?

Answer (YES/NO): NO